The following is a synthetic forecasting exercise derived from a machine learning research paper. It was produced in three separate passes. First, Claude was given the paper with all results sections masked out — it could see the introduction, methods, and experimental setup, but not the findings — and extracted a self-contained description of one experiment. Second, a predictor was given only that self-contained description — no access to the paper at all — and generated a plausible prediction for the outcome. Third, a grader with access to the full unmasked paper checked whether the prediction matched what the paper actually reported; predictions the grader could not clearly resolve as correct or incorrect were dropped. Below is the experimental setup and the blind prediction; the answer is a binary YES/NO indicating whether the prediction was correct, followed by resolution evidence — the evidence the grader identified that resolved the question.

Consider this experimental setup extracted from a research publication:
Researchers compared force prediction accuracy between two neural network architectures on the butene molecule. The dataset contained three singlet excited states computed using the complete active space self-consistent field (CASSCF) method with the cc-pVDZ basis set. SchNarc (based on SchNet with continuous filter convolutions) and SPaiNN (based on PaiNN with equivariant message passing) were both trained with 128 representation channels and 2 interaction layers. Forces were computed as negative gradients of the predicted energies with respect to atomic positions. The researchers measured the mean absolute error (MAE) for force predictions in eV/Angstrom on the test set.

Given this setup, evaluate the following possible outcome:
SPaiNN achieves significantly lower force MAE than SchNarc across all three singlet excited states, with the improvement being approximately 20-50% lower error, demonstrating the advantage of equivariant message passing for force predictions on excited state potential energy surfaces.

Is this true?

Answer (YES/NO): YES